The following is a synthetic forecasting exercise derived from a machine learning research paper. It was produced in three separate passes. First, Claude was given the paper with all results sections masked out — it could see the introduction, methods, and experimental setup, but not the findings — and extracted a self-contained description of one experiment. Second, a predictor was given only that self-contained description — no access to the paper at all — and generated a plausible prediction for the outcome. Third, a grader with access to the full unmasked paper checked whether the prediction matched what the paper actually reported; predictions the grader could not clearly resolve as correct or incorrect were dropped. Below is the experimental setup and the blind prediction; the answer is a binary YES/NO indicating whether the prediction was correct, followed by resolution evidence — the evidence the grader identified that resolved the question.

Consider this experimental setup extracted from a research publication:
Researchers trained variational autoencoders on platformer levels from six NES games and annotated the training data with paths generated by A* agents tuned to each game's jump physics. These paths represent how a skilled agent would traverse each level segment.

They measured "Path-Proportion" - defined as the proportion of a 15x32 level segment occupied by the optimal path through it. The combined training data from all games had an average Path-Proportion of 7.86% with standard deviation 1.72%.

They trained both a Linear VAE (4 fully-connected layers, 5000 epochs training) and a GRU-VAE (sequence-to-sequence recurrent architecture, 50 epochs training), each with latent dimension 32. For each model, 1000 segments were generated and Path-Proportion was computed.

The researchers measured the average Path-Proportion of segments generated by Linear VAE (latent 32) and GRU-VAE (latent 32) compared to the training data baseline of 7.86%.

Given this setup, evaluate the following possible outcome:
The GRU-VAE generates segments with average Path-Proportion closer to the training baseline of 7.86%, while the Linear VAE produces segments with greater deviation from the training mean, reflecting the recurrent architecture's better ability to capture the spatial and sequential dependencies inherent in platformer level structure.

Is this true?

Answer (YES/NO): YES